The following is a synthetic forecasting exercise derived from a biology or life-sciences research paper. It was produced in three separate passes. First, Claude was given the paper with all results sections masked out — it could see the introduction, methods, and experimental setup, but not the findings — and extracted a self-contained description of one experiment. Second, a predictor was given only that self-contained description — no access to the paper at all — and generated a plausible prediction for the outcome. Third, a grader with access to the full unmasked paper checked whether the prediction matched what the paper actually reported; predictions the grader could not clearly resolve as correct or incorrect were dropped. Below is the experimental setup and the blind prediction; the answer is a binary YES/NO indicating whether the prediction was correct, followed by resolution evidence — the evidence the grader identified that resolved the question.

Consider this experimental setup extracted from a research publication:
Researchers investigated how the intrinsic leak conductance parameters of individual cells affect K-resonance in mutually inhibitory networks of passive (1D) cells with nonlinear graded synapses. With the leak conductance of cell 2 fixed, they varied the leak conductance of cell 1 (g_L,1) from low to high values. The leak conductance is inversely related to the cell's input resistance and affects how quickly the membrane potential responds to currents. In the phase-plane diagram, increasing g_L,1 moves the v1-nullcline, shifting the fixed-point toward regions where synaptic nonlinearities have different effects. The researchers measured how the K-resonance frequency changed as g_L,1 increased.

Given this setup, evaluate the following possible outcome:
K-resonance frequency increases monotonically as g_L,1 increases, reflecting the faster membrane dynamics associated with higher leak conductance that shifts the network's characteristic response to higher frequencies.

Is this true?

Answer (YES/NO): NO